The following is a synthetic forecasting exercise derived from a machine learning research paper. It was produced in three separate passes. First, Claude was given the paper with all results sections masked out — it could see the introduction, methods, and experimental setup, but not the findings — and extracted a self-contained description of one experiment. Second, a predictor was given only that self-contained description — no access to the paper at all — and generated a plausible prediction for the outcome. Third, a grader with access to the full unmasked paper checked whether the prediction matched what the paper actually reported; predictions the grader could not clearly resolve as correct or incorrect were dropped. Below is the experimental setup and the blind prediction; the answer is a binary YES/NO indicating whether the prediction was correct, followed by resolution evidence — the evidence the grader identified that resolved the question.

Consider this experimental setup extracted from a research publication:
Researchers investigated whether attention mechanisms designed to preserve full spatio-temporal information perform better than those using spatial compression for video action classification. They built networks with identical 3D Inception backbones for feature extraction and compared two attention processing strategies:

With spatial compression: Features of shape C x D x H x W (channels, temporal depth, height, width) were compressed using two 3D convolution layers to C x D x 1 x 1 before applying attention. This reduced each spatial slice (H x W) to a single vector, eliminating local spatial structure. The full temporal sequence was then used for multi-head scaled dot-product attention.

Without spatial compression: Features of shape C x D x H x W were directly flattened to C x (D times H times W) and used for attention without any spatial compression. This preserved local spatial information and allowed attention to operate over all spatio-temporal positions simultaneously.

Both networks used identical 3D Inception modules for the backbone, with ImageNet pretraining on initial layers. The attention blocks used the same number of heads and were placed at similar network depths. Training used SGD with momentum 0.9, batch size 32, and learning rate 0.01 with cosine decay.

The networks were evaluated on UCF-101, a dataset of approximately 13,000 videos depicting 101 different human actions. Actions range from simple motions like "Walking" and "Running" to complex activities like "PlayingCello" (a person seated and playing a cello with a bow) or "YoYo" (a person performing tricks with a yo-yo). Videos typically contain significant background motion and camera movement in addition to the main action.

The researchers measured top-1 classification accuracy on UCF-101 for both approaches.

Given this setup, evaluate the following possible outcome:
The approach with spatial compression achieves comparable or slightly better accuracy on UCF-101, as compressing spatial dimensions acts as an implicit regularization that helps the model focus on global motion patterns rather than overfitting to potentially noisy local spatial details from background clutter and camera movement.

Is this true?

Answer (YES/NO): NO